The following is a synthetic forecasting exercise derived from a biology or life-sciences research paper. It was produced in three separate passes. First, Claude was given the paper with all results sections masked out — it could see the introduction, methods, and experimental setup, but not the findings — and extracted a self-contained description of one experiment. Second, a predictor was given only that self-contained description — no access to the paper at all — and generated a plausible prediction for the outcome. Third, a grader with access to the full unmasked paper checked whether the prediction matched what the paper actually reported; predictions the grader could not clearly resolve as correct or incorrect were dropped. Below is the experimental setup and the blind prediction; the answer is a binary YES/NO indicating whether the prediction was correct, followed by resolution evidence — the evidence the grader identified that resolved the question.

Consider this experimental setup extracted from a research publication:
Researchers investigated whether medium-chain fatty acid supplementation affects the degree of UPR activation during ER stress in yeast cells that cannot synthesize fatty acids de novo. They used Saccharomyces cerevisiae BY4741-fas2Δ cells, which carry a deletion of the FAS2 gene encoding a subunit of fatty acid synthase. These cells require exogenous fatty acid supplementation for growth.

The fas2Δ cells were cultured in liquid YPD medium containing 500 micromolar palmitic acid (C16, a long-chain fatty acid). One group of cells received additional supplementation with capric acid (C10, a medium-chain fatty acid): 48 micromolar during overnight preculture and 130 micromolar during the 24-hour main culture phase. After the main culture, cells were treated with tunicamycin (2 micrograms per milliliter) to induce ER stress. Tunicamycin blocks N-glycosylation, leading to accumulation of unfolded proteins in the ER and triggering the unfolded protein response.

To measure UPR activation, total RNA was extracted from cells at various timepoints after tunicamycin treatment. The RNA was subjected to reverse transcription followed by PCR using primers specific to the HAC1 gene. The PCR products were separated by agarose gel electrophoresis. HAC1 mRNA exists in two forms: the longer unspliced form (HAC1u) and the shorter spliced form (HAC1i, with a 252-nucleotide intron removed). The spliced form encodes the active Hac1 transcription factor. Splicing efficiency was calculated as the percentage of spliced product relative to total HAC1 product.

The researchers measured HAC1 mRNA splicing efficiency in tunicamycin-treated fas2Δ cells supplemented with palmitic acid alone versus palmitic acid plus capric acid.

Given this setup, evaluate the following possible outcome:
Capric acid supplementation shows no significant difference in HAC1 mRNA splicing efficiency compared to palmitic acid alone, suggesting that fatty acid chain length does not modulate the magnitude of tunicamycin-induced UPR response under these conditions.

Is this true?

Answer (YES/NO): NO